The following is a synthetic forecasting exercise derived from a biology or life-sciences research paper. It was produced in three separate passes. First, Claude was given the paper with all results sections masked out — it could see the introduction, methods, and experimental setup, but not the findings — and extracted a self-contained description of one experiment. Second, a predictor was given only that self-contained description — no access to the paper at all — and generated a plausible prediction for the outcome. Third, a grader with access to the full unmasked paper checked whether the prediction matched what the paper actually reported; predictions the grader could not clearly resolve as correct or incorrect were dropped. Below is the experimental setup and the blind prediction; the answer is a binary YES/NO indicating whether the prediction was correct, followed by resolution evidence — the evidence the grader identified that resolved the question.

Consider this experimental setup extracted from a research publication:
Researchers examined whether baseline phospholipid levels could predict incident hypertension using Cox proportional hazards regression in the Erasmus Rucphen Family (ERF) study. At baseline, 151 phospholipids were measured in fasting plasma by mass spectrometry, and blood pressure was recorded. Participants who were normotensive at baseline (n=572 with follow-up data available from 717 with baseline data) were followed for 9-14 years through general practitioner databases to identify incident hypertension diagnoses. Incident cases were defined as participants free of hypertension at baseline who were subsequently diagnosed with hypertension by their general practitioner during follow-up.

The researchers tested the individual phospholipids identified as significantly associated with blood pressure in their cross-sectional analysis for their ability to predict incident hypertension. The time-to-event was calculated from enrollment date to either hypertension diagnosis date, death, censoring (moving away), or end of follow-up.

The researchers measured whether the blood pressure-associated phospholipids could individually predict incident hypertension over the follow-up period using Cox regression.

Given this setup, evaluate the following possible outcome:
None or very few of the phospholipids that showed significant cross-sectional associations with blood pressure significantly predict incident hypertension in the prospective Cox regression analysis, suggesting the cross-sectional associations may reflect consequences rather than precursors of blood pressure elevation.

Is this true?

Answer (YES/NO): YES